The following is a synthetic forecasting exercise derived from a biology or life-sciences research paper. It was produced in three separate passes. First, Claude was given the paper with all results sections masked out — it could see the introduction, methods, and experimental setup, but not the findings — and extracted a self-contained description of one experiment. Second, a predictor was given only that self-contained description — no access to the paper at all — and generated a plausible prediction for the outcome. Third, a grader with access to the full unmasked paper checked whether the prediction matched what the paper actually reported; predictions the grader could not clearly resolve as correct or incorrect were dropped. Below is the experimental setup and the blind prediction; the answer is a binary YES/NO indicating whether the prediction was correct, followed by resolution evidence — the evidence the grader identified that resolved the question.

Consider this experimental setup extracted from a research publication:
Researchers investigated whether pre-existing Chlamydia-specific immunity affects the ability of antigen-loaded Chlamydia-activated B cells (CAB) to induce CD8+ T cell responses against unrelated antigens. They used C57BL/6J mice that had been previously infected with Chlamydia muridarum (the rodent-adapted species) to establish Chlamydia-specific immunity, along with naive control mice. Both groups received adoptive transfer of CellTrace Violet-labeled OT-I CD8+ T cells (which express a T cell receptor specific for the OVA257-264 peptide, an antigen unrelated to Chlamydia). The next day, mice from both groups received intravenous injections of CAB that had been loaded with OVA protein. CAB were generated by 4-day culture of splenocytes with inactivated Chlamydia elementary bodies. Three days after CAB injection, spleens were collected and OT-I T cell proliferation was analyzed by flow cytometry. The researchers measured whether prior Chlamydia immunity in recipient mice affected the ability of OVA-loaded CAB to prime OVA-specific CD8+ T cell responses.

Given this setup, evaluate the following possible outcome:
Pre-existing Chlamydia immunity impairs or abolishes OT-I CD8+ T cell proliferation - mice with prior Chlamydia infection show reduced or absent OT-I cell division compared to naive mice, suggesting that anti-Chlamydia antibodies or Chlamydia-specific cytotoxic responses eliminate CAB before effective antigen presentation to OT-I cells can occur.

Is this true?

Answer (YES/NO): NO